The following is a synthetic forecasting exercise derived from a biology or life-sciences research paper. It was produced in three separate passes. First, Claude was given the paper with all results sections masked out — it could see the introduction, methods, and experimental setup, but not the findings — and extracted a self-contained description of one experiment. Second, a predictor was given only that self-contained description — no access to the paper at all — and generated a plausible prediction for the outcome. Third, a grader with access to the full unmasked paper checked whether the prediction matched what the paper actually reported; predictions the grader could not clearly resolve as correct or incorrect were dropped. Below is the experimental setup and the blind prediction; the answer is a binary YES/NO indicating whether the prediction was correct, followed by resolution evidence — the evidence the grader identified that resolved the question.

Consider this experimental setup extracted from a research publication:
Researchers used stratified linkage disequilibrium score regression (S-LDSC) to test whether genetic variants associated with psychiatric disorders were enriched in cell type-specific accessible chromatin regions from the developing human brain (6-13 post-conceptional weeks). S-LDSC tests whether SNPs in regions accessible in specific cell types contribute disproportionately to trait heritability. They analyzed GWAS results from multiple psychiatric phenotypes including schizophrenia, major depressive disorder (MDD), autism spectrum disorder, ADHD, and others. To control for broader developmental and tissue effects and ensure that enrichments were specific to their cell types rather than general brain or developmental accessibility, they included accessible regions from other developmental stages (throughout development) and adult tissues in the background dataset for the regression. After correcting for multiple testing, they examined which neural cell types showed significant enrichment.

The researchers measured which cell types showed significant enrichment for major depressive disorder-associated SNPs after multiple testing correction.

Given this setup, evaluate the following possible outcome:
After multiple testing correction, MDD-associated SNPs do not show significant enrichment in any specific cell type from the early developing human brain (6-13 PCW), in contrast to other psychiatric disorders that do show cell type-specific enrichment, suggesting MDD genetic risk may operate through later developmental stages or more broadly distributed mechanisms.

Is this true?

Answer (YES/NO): NO